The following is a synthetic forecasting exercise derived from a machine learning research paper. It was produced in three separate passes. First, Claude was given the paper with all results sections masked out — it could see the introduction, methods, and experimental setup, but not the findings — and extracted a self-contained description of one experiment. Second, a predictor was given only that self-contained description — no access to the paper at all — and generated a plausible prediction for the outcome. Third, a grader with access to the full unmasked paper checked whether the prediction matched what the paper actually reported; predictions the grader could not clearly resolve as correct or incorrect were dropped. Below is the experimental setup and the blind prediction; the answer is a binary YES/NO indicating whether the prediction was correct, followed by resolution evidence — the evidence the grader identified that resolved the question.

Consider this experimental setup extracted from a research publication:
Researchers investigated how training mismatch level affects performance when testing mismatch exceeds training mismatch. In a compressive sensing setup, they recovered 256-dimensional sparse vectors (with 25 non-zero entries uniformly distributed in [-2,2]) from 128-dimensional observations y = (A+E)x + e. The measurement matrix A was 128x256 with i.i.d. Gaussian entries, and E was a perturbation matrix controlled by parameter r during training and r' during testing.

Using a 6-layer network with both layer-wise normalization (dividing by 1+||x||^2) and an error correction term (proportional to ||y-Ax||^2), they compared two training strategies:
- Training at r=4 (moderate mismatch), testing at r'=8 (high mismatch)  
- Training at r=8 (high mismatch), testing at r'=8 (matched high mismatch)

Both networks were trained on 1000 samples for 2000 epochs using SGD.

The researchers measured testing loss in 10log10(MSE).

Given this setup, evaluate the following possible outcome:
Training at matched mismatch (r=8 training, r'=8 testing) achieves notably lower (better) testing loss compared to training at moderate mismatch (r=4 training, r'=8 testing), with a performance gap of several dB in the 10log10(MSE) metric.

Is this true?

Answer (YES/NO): NO